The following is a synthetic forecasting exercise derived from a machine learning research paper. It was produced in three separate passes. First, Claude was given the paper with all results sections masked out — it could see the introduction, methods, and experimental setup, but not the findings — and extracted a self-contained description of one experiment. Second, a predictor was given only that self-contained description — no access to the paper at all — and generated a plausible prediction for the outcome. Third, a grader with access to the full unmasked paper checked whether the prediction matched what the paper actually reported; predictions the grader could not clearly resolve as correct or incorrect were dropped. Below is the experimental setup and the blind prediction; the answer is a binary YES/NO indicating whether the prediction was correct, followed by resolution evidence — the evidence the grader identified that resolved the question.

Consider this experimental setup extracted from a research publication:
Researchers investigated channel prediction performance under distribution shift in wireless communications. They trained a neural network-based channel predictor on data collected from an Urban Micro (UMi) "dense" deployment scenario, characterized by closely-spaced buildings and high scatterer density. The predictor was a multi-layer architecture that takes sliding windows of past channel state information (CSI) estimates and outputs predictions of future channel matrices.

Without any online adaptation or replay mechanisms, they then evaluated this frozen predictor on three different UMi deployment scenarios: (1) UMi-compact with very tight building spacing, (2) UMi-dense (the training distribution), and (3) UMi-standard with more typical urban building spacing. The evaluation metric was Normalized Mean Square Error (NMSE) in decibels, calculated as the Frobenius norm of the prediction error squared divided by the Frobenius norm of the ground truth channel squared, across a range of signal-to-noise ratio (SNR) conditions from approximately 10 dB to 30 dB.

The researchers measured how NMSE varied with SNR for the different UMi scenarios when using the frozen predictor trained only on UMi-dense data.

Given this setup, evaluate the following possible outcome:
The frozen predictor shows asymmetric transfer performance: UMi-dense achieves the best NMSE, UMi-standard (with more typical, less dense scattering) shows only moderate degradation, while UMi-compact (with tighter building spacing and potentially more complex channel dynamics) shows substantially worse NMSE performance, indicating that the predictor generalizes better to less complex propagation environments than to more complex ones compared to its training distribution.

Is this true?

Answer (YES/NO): NO